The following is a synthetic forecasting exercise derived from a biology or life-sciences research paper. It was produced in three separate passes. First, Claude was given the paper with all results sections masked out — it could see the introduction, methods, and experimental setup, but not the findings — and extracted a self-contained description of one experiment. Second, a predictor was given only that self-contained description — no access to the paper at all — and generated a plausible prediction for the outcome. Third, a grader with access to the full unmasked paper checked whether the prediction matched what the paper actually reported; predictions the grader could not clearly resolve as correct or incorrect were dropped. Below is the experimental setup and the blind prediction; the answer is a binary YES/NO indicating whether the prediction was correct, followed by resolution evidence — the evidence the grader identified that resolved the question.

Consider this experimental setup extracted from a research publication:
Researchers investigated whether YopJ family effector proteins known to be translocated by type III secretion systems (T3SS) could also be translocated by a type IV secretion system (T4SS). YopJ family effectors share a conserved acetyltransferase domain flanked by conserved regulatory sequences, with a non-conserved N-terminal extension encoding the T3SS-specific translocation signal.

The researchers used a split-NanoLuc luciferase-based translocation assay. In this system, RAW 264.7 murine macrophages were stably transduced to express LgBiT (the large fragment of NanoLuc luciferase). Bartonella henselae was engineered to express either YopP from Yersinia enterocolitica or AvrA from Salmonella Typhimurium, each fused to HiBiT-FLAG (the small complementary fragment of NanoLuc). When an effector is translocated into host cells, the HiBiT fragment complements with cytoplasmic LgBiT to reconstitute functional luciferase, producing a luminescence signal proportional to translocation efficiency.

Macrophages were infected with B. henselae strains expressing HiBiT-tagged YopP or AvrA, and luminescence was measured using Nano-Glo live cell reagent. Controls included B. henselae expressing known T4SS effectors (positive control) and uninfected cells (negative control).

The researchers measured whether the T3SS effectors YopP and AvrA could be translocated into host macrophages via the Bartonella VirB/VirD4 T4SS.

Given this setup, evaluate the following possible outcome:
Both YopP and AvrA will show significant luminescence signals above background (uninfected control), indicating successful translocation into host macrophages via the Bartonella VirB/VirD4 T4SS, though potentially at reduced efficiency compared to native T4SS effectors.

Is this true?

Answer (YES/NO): YES